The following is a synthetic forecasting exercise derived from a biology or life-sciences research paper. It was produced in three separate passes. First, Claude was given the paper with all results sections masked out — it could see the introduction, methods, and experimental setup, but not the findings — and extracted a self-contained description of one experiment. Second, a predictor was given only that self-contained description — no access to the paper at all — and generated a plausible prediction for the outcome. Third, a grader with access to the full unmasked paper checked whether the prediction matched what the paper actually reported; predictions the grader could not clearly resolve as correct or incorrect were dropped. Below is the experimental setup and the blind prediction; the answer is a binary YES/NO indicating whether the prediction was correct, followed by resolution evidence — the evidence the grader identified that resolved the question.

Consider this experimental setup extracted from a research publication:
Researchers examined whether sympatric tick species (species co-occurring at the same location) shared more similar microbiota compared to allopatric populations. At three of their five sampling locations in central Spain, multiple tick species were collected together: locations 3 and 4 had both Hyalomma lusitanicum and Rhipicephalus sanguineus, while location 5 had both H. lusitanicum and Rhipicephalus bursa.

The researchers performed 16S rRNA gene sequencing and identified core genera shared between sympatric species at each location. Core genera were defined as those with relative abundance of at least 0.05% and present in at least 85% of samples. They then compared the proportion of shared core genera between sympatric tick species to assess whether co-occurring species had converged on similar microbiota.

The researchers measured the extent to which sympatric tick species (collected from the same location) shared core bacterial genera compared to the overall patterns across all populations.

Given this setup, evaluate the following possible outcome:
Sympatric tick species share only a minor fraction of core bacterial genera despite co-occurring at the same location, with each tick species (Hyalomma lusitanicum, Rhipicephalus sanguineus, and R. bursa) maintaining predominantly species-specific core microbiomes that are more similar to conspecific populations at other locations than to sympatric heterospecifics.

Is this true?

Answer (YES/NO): NO